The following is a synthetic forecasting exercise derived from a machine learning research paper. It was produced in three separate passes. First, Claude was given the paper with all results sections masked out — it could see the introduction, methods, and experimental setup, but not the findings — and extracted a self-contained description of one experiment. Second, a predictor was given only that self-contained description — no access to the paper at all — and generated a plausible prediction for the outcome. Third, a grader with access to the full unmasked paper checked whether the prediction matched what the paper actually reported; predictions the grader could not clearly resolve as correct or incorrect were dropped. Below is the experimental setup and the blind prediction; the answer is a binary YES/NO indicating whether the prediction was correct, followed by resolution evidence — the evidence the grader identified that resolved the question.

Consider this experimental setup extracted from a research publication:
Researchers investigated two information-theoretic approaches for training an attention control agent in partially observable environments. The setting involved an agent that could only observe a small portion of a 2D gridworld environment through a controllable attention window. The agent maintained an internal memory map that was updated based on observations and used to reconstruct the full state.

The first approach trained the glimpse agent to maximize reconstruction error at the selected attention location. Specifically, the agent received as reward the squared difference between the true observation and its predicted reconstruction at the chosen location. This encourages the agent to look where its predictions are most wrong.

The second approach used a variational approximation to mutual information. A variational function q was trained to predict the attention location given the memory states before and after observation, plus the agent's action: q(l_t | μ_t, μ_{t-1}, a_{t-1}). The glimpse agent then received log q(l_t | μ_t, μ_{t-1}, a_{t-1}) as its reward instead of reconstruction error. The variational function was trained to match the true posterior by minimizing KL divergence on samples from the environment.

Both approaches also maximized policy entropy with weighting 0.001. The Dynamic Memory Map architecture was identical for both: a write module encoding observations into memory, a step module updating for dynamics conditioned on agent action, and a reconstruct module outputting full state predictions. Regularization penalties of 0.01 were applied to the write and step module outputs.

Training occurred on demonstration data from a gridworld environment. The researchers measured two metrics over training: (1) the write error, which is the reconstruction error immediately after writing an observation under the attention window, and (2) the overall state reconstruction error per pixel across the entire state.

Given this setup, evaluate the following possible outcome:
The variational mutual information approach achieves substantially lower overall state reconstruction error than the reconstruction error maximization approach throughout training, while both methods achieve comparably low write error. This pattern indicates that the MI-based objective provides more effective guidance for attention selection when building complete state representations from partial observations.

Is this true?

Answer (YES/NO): NO